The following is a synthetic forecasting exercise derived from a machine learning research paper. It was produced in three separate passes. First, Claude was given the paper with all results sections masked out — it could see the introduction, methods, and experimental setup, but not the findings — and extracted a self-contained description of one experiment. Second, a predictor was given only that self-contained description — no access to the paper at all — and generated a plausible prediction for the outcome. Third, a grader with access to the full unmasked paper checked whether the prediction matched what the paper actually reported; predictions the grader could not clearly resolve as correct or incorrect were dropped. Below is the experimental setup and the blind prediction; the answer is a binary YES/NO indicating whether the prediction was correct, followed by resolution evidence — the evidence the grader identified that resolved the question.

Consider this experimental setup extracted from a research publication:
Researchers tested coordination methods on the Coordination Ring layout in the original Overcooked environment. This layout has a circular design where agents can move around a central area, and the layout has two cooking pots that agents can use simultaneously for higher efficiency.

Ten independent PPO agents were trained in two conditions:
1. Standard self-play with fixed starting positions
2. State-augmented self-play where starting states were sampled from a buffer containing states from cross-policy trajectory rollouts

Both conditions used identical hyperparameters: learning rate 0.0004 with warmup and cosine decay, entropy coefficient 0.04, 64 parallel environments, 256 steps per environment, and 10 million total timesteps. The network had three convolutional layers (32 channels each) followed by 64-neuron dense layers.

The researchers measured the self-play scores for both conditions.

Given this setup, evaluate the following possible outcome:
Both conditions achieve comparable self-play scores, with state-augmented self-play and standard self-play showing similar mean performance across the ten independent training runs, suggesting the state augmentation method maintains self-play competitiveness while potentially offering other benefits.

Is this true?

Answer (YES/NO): NO